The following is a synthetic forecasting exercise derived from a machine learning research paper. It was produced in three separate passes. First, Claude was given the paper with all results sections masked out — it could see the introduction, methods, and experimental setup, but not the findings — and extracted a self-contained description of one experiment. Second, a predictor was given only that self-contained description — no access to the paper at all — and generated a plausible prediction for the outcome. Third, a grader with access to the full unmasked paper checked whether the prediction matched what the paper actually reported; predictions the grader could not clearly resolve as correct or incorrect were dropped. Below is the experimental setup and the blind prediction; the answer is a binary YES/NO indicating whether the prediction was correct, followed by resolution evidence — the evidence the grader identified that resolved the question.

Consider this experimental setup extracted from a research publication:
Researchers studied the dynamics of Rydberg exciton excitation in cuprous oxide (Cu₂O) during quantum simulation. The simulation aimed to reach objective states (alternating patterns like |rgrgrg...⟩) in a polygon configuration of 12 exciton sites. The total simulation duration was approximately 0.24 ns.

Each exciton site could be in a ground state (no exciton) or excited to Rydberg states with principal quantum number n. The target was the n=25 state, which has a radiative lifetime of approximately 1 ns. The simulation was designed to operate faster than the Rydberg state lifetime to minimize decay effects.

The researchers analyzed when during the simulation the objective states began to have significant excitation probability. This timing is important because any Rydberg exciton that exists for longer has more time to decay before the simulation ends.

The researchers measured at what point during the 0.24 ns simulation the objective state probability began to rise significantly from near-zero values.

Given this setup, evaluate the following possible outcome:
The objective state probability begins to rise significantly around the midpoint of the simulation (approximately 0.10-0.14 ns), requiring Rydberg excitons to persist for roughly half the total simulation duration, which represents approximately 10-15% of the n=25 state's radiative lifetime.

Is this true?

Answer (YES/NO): YES